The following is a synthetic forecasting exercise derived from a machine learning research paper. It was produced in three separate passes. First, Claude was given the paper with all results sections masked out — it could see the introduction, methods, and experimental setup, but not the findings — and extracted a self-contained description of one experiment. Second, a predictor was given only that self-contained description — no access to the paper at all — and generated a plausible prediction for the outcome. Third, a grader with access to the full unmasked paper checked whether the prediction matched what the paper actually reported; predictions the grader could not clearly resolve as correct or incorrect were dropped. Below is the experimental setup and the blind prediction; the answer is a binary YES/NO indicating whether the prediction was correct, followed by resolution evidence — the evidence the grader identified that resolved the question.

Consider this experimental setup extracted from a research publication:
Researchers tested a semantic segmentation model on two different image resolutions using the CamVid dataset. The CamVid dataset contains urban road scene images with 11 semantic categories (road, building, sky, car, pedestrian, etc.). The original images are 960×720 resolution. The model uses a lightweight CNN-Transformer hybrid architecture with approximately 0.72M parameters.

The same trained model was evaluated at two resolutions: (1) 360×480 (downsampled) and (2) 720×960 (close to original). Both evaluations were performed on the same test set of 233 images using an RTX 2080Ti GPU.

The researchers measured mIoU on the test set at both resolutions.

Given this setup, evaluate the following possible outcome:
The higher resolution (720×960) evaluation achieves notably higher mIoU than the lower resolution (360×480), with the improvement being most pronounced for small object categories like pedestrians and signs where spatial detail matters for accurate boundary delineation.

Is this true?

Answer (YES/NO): NO